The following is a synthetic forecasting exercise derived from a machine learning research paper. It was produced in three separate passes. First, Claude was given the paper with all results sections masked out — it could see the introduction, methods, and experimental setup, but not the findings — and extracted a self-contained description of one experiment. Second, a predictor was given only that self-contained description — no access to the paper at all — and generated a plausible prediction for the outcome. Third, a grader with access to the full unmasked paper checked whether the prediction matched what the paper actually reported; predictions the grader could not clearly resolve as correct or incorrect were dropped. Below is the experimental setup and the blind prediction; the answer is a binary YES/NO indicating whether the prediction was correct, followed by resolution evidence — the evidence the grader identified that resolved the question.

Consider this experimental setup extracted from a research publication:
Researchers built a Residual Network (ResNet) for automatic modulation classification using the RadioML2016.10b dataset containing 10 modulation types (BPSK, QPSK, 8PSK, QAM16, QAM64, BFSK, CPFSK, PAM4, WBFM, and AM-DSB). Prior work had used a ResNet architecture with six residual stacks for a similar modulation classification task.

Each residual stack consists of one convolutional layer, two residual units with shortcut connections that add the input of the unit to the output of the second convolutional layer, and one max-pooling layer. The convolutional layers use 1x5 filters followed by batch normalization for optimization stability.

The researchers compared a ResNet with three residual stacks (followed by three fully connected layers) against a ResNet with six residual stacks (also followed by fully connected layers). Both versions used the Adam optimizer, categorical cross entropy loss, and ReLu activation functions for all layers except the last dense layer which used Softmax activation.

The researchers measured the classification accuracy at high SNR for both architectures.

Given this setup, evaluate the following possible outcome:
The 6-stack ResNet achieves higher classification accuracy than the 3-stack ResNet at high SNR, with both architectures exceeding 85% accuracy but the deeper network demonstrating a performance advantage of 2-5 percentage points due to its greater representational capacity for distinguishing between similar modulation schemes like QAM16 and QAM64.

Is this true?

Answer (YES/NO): NO